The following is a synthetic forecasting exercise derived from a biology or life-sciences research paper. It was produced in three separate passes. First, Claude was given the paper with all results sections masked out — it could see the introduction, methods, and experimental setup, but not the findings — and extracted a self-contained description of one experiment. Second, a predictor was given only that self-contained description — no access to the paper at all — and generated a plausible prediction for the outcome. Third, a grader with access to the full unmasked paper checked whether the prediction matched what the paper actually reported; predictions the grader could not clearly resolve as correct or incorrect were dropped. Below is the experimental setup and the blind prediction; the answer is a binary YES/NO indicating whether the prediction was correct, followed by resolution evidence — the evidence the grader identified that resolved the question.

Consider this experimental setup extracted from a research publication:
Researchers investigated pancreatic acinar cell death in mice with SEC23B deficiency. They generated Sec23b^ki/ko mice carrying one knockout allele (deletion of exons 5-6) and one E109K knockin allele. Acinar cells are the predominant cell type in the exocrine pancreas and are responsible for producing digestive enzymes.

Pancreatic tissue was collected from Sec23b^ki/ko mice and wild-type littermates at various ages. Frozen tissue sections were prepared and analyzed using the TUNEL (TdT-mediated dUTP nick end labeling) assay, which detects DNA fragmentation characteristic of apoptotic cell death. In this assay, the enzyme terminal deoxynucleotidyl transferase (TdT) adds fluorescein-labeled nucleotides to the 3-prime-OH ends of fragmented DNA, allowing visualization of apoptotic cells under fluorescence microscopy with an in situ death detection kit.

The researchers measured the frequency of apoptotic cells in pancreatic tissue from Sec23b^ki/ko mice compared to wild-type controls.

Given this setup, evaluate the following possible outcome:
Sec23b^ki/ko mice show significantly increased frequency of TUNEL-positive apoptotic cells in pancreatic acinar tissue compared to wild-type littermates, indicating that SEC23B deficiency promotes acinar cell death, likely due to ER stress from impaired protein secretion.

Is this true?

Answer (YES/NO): YES